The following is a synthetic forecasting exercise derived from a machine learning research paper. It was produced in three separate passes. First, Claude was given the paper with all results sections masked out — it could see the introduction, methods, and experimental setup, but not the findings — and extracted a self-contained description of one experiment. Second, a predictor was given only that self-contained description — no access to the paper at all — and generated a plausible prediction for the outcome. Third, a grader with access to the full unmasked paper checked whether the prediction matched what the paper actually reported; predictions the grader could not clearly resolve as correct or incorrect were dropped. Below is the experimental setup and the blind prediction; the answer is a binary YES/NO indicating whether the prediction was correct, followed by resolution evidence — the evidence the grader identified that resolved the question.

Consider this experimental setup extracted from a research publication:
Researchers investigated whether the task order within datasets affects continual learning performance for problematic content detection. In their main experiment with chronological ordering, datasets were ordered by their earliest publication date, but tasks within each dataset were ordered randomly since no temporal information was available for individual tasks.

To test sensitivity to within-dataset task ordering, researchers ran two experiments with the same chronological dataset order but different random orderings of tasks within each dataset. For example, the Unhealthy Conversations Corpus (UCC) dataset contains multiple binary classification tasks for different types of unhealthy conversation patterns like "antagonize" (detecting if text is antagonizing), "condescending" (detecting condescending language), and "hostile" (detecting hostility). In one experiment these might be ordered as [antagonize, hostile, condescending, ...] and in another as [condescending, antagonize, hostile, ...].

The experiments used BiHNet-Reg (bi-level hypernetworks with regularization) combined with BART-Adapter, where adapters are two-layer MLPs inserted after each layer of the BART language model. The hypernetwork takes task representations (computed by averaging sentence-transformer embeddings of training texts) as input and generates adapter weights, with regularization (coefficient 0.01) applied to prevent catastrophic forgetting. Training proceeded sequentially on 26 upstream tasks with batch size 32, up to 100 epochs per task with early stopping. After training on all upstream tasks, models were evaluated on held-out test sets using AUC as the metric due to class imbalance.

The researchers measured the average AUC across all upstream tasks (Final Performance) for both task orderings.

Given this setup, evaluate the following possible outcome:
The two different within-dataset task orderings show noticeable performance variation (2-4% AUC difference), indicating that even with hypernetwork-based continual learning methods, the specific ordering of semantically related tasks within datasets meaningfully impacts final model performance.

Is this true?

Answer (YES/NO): NO